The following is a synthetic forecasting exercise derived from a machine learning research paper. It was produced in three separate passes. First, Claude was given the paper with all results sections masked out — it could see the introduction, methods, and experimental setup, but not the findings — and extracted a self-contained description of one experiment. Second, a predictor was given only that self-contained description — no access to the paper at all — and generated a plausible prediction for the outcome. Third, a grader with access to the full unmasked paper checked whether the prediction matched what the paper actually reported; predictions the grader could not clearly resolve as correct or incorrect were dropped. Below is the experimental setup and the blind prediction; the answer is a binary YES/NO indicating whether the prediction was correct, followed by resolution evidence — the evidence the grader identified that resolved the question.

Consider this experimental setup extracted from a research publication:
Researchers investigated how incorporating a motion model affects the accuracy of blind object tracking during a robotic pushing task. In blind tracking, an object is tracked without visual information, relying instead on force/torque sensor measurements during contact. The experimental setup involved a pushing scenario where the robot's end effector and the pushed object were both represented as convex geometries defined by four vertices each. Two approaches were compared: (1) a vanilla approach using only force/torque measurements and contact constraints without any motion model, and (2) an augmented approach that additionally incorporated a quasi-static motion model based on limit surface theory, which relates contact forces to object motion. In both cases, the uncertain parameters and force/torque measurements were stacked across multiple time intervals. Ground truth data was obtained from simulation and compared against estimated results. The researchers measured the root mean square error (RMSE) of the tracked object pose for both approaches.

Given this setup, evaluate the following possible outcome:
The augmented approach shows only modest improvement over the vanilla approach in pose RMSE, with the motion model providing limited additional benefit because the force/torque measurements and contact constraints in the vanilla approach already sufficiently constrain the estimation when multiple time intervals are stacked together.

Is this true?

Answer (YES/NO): NO